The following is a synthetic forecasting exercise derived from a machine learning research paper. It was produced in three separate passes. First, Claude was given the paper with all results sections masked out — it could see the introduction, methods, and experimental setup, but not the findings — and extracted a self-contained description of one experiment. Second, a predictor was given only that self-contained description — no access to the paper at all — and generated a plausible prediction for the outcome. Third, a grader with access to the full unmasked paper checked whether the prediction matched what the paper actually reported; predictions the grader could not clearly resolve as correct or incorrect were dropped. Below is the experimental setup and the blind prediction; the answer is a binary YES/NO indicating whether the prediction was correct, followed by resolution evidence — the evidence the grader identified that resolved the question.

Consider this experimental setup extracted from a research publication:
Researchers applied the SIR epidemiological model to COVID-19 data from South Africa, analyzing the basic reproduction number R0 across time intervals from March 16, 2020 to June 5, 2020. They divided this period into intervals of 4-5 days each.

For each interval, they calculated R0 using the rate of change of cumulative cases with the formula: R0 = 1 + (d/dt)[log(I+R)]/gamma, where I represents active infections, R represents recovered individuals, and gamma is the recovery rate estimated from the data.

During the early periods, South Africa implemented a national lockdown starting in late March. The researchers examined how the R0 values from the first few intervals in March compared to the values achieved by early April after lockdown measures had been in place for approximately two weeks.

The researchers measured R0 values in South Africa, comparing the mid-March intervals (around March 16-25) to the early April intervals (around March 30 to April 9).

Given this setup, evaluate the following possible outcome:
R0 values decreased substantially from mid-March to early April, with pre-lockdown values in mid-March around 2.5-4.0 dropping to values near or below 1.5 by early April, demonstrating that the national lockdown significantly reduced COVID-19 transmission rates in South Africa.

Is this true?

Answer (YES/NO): YES